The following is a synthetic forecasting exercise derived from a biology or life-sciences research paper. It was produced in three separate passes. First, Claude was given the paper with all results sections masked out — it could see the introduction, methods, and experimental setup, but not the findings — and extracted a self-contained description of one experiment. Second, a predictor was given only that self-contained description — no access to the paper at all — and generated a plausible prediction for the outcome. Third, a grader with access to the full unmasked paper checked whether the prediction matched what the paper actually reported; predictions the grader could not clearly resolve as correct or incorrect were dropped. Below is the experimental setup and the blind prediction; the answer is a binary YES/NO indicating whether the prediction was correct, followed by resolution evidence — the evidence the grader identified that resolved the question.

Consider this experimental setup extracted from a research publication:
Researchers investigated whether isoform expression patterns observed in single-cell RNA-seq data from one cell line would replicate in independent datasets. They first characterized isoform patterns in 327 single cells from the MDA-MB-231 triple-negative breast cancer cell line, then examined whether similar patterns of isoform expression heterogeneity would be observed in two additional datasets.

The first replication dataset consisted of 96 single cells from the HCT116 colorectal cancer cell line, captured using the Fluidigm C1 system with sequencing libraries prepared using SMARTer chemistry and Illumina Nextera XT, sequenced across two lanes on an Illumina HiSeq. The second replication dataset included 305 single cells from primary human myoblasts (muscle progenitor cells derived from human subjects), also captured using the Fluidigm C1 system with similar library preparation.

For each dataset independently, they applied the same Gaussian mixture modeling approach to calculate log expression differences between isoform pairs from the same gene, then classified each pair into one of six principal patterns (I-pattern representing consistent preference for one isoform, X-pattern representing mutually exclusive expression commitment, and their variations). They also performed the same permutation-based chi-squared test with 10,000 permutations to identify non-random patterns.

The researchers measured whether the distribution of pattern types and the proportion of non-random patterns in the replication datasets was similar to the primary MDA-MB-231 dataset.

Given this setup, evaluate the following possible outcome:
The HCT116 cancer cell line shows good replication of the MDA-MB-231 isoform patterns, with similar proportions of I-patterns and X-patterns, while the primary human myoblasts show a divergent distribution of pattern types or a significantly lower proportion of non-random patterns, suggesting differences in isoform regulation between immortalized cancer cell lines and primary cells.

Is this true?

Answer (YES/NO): NO